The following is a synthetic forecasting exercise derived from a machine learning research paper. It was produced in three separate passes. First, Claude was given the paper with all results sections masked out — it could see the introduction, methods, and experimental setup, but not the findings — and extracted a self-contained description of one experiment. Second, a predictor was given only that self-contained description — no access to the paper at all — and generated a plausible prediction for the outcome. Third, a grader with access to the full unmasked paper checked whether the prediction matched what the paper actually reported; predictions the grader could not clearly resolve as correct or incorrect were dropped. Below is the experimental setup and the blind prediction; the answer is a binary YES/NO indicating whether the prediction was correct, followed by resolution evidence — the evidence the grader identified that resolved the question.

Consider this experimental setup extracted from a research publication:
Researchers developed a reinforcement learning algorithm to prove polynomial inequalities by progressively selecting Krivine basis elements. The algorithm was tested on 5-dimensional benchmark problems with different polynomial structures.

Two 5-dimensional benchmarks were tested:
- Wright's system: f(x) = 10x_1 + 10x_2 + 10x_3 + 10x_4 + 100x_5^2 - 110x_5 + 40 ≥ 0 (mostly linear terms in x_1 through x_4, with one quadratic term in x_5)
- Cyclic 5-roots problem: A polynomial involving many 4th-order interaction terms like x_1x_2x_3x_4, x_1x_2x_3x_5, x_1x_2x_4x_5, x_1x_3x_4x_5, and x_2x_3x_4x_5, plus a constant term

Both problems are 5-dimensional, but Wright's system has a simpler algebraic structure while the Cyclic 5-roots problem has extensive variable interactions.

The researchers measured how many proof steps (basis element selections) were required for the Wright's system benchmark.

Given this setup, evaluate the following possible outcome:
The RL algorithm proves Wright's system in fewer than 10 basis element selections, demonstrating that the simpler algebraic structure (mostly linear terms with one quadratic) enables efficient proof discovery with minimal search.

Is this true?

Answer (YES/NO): YES